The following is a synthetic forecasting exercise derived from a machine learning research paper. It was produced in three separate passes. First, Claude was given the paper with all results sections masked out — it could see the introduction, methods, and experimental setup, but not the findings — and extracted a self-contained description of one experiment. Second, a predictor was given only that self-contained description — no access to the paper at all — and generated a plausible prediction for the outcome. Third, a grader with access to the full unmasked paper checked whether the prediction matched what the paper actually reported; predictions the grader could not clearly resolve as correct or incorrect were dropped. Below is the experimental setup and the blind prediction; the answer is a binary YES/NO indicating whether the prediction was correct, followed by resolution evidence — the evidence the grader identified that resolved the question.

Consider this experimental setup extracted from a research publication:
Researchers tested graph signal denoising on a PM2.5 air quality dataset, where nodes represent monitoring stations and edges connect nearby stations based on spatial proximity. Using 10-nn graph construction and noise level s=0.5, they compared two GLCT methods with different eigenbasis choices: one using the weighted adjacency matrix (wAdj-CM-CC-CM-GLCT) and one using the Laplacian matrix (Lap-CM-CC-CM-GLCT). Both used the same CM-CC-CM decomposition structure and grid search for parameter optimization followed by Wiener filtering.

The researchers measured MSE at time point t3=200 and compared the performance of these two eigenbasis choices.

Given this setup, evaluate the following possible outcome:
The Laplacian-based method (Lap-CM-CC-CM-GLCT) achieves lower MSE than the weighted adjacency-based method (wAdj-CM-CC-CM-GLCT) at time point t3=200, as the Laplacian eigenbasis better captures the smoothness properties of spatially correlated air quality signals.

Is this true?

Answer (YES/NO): YES